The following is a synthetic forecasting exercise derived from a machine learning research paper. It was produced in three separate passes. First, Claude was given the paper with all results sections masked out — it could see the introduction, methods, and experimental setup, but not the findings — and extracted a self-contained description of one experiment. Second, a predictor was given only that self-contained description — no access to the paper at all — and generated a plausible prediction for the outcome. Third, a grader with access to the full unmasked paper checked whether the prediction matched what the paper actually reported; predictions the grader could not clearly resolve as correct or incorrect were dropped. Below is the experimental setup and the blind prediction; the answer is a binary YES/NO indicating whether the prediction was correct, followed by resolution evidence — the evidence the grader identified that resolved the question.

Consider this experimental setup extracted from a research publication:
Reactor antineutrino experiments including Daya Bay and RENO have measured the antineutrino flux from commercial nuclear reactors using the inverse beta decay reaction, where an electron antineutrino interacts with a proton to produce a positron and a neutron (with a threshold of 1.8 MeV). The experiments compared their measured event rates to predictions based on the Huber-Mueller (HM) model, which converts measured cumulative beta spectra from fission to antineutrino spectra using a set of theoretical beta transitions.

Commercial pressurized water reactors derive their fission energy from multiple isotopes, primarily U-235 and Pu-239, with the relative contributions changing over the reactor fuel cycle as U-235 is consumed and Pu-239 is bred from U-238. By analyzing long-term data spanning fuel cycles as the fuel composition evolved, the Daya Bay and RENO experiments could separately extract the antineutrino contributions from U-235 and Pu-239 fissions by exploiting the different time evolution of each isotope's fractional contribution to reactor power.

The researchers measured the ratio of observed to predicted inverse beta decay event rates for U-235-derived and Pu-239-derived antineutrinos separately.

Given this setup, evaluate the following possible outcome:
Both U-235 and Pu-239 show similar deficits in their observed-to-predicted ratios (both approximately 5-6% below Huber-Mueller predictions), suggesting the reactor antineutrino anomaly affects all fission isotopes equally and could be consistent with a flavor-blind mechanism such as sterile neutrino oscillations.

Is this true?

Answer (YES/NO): NO